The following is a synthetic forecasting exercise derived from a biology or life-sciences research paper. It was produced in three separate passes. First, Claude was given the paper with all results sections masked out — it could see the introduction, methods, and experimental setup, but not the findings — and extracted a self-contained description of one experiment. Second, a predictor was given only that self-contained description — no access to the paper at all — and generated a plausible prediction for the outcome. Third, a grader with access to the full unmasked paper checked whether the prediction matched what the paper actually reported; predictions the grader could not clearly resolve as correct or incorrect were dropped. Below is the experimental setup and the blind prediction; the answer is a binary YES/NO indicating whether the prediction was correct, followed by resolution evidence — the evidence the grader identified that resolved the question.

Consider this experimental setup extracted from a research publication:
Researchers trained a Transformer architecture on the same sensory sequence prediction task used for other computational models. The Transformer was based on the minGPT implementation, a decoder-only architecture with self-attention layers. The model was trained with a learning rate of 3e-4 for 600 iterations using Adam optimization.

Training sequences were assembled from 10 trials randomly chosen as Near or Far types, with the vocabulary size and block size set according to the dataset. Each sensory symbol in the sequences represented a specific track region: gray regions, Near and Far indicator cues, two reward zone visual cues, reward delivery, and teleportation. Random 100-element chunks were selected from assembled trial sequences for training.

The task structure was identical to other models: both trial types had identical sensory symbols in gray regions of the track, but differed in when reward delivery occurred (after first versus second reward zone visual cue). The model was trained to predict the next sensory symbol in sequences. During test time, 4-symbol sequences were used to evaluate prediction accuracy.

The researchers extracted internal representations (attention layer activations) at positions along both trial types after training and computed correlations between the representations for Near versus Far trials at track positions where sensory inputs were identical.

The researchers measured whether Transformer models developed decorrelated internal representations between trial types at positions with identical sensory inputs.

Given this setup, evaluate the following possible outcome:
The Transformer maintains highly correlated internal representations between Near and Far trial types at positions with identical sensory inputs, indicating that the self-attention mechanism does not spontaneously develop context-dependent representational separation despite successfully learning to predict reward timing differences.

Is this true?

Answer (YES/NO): YES